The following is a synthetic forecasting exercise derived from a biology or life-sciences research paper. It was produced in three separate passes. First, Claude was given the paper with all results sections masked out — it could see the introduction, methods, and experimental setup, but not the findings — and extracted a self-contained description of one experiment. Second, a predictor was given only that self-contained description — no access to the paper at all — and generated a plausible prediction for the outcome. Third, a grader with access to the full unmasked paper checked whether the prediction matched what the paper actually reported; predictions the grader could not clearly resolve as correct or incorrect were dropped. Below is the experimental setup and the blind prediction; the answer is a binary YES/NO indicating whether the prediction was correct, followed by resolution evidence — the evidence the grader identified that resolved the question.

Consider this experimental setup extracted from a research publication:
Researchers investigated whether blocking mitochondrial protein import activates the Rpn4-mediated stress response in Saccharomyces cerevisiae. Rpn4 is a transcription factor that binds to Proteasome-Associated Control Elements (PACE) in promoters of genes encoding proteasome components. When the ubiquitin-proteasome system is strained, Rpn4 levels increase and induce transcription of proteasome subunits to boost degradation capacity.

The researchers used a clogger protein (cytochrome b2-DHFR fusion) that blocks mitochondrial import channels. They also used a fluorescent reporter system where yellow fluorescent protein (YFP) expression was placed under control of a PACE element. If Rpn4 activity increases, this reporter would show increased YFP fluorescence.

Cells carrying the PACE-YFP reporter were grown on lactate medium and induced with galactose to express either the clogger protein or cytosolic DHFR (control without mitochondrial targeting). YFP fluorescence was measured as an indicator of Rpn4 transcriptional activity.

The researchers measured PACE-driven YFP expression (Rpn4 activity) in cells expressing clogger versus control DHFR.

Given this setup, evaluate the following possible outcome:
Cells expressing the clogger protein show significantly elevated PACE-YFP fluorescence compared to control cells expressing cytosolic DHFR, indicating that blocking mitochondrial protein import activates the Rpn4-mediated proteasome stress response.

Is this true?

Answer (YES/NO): YES